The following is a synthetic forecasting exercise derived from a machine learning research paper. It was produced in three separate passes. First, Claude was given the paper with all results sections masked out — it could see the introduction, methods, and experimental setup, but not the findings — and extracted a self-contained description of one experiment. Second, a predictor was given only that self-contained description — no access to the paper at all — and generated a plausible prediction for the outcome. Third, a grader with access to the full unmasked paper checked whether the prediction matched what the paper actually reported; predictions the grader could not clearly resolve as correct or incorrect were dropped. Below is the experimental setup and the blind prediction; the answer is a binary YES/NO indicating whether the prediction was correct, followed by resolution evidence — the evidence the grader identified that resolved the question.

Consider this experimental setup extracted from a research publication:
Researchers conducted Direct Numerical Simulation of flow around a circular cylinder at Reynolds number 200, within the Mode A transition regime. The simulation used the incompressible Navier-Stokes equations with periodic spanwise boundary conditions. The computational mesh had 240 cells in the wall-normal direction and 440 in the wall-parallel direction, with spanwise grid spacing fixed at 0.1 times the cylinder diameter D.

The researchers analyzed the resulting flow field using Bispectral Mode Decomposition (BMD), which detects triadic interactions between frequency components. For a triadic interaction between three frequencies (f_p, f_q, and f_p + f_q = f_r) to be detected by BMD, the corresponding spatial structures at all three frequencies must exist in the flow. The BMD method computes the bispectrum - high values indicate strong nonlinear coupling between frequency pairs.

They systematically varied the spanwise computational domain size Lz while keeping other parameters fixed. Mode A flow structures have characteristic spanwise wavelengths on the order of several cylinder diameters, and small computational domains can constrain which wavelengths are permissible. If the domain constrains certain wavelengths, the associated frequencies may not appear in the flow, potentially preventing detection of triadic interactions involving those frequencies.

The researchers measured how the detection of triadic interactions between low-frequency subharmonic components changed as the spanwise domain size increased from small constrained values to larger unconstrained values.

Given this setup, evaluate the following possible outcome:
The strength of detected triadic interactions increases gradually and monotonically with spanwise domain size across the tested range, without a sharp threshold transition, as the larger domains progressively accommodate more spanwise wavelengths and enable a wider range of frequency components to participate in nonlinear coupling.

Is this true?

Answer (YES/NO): NO